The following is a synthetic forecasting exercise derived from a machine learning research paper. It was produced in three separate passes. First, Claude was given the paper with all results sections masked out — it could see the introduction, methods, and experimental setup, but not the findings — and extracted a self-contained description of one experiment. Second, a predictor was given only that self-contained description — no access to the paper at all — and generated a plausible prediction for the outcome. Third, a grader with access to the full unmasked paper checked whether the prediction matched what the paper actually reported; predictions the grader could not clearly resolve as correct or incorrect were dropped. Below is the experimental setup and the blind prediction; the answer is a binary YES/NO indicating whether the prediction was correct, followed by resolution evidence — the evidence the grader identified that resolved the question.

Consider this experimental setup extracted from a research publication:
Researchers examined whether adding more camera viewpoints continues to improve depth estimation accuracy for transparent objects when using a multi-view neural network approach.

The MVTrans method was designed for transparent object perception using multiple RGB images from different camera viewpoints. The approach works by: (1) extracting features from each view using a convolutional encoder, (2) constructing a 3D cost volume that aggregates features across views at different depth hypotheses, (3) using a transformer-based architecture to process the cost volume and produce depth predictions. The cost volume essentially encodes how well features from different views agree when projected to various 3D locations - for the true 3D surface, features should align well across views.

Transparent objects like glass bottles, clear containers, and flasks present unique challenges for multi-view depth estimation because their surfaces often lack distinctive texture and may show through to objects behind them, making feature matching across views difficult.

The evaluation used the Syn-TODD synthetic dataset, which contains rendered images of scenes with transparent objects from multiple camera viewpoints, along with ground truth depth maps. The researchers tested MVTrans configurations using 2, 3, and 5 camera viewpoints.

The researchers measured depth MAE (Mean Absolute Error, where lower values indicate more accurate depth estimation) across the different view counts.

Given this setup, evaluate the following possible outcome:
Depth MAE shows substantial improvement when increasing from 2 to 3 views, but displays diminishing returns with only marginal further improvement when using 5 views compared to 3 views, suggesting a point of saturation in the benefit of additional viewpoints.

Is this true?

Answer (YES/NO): YES